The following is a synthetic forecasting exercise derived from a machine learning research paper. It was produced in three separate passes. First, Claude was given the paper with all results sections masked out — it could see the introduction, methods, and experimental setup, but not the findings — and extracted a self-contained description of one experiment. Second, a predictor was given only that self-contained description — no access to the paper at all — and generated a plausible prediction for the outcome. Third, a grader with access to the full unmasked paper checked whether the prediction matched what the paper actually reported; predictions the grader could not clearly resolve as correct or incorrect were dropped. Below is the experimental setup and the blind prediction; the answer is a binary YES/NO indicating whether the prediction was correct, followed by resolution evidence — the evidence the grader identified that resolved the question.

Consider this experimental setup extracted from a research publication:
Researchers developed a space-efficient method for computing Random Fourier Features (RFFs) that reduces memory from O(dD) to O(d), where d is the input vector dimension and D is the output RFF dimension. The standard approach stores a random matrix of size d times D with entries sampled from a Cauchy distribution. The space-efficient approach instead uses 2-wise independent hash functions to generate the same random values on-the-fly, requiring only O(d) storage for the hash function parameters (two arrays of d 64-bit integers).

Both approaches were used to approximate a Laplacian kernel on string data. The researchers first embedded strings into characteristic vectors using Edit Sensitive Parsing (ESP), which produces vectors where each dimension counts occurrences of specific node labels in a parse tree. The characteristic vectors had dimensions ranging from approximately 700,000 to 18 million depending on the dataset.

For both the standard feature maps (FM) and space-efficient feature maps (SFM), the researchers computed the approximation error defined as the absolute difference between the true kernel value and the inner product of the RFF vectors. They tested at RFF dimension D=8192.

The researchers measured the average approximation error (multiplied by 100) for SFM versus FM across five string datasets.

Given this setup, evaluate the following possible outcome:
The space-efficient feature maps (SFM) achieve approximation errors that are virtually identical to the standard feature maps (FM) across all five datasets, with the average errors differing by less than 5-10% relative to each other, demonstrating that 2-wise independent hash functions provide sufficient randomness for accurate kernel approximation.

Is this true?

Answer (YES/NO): YES